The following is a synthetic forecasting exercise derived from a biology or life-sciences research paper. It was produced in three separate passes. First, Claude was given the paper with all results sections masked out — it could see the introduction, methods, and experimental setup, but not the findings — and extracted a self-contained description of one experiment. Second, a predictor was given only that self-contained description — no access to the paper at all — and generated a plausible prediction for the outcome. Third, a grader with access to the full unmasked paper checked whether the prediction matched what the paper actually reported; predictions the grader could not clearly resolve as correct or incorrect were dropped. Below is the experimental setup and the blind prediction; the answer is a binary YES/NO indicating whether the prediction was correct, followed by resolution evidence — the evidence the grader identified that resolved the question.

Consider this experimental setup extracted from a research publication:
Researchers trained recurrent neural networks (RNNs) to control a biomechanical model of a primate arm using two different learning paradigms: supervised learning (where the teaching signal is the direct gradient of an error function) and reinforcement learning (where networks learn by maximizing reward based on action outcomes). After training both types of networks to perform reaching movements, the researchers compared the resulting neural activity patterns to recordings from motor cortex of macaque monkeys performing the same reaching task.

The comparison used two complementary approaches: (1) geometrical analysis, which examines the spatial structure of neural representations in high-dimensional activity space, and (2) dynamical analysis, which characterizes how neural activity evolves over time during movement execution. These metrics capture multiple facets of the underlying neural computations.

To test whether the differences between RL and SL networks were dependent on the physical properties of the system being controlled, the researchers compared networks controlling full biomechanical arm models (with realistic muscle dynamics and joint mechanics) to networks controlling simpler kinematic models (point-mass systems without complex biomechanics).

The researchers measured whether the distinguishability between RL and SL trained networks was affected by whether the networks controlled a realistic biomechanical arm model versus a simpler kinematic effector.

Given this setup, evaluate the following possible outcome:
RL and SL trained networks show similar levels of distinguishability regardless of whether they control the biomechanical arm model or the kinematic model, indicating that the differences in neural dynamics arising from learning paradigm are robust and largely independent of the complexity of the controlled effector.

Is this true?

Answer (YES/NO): NO